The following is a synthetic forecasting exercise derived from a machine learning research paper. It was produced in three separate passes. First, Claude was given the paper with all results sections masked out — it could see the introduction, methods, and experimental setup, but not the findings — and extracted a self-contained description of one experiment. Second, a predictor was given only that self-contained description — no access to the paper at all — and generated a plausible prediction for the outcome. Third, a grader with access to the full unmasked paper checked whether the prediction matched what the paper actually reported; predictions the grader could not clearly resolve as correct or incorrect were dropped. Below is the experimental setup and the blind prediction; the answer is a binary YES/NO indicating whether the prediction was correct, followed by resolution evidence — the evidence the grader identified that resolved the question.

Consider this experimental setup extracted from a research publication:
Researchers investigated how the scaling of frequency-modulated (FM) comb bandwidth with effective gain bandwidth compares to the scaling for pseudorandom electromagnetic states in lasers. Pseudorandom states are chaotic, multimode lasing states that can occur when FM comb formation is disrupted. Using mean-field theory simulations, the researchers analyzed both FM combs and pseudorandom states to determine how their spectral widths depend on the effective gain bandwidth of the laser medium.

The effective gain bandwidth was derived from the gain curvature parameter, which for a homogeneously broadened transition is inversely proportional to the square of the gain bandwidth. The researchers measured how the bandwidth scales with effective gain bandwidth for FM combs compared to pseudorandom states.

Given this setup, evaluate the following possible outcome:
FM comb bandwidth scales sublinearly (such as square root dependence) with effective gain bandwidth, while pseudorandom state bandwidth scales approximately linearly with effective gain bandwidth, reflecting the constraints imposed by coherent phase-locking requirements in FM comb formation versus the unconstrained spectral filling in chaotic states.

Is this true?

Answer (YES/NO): NO